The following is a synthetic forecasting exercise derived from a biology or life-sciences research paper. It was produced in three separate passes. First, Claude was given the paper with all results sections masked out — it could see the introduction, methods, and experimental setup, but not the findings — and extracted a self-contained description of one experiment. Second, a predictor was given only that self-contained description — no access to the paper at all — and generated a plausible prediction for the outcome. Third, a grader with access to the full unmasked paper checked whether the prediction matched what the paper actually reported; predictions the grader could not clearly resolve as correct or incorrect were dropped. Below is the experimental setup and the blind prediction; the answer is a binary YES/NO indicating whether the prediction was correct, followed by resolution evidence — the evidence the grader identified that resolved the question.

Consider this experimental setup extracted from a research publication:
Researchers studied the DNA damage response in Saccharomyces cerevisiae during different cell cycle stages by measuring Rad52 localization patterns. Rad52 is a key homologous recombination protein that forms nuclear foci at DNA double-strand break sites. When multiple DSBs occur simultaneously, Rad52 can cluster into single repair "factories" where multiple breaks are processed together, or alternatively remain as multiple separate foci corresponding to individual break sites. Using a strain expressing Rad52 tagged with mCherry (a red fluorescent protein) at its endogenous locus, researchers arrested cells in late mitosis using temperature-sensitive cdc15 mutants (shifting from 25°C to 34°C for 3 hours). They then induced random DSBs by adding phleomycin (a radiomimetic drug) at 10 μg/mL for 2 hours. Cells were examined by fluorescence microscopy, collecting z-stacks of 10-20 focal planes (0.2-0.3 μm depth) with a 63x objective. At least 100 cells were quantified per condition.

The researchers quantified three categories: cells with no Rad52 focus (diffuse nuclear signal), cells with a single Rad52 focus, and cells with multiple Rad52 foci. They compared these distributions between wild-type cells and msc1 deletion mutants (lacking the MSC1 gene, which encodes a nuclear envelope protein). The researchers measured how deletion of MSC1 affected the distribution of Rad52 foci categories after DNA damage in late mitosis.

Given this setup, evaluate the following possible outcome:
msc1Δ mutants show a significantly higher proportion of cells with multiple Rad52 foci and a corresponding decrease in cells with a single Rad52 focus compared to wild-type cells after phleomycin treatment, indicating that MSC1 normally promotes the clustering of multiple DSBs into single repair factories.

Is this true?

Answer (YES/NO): NO